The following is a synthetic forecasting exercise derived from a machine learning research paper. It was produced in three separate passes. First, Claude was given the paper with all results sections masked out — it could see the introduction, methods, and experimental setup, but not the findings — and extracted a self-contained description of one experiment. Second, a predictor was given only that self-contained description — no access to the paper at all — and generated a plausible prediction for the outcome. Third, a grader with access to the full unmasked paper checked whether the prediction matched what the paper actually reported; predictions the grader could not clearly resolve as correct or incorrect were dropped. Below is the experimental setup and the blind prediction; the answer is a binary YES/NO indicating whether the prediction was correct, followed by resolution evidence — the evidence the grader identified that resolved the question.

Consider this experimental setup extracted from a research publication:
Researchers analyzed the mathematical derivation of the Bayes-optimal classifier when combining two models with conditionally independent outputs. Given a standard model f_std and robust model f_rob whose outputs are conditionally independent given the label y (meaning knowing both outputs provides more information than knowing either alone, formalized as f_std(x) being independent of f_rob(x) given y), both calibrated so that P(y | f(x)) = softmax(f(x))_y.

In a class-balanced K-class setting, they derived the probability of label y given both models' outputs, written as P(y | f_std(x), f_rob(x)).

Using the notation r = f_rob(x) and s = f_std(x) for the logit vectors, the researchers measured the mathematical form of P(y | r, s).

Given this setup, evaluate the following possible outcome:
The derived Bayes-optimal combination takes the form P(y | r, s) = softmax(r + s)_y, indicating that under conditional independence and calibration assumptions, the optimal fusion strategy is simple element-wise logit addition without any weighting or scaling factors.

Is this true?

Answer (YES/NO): YES